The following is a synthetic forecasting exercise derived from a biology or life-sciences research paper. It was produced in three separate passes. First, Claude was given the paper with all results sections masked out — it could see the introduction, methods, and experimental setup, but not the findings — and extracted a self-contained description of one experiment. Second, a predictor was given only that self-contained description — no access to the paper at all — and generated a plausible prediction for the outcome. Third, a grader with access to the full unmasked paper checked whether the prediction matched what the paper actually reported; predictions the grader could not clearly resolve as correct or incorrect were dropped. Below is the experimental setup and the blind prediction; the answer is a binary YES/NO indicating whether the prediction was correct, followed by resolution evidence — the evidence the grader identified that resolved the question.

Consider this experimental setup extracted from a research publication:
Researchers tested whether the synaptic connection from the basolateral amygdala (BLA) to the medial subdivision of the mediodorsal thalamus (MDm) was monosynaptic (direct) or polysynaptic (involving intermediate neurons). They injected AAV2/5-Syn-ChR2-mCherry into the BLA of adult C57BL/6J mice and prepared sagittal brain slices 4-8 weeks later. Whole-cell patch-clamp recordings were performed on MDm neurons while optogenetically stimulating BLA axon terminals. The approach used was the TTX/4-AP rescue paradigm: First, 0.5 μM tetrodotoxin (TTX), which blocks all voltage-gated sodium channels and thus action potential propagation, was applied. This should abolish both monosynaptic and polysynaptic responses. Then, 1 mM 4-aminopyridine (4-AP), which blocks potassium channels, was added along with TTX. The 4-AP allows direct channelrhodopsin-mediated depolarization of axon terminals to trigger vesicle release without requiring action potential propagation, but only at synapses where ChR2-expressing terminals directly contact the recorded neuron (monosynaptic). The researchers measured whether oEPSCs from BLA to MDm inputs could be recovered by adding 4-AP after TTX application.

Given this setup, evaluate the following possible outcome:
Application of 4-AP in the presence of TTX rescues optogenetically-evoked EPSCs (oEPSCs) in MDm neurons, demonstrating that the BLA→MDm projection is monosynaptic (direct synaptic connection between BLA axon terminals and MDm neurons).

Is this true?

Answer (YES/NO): YES